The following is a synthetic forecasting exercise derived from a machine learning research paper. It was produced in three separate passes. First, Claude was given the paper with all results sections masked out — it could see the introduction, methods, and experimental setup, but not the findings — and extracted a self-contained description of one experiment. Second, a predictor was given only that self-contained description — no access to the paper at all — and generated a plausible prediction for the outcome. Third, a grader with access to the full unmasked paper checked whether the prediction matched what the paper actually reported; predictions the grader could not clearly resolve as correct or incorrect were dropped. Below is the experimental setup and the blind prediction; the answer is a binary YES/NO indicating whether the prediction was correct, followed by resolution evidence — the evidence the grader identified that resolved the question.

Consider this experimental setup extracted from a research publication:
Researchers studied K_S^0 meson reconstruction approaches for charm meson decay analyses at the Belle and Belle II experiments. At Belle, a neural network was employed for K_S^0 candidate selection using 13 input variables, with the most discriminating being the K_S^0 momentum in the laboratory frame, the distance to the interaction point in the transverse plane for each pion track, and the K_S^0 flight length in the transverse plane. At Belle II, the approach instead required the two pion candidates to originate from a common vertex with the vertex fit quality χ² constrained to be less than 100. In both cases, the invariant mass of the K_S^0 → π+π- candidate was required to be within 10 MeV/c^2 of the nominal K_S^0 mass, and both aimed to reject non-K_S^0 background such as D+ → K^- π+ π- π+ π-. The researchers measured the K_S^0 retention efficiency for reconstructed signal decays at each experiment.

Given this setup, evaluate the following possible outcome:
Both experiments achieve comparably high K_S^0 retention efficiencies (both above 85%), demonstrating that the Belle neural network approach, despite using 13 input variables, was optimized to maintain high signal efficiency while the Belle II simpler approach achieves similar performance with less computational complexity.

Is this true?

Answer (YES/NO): YES